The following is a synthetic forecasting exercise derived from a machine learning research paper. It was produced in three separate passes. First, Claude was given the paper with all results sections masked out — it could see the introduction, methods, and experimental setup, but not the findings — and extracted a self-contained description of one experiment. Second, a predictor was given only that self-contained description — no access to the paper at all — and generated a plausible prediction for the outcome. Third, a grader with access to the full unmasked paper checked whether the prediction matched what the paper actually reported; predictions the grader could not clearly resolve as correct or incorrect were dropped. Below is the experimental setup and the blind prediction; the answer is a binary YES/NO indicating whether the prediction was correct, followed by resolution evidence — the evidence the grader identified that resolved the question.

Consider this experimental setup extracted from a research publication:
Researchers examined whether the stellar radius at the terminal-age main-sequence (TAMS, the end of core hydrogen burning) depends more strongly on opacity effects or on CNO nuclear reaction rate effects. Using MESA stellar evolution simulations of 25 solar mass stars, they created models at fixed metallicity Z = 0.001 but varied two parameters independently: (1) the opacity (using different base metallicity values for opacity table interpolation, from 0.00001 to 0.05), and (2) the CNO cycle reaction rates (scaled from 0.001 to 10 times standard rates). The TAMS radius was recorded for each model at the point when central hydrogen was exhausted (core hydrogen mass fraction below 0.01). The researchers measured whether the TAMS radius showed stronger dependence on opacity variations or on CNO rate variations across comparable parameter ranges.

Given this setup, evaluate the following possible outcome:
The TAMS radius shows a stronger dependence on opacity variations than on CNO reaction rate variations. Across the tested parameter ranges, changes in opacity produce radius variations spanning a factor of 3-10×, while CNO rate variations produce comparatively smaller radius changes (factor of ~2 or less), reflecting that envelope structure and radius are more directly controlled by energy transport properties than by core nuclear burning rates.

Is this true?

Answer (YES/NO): NO